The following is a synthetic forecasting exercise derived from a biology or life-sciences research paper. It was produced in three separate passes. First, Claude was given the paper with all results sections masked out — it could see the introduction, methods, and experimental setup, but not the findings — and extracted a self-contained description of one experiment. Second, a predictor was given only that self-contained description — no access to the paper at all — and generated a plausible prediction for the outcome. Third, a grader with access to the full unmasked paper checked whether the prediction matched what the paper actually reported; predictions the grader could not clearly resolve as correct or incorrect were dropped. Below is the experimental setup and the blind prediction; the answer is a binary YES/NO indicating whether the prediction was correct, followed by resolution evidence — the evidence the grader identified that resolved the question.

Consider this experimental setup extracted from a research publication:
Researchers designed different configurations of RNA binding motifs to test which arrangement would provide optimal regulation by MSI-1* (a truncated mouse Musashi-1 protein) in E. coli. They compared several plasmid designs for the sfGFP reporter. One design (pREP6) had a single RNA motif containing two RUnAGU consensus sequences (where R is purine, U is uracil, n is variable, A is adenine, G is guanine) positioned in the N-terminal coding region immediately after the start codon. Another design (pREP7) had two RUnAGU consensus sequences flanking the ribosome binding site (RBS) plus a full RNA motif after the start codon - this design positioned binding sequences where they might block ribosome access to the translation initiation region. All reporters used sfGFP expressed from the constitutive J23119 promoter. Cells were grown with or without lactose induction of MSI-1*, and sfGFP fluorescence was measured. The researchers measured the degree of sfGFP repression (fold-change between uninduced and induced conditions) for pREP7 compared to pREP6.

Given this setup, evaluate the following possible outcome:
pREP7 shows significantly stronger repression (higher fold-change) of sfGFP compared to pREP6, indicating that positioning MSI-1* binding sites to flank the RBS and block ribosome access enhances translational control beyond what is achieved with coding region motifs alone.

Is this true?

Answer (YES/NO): YES